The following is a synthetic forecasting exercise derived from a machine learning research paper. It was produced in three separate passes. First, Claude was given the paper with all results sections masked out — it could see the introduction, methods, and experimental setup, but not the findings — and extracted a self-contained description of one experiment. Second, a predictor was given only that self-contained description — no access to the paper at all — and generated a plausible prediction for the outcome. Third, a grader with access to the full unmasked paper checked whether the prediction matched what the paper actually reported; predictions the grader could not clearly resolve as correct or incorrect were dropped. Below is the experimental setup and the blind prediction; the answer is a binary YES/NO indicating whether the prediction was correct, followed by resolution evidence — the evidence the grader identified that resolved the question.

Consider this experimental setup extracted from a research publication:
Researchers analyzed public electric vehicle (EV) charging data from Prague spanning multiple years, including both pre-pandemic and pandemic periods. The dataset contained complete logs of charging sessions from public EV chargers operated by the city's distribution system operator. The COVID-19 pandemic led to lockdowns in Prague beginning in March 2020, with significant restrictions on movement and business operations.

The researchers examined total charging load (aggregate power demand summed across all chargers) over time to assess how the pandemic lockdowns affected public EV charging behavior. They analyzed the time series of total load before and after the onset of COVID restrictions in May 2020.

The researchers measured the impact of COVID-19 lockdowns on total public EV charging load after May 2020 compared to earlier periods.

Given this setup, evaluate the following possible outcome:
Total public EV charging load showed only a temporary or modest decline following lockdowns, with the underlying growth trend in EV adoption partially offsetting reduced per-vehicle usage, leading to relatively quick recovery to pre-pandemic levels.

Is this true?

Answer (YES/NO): NO